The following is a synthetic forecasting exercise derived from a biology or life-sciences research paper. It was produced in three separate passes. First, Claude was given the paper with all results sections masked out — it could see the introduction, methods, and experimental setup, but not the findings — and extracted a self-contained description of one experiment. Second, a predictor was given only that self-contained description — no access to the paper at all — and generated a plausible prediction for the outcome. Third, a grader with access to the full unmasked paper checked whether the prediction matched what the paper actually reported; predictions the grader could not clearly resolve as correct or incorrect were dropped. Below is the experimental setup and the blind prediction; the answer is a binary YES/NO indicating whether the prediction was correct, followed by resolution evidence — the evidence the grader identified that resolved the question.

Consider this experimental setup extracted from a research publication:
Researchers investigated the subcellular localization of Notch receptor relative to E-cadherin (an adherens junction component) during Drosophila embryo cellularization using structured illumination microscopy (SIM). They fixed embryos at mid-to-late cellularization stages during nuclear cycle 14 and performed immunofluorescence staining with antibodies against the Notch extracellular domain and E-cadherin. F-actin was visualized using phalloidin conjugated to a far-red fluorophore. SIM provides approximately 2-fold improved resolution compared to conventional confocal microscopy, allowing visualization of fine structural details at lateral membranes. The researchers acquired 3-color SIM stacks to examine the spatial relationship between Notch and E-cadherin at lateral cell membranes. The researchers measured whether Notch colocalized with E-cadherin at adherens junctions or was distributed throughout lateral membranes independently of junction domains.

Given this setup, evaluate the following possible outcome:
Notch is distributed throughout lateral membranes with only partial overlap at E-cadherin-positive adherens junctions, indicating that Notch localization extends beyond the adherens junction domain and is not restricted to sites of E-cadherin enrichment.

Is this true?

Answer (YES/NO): YES